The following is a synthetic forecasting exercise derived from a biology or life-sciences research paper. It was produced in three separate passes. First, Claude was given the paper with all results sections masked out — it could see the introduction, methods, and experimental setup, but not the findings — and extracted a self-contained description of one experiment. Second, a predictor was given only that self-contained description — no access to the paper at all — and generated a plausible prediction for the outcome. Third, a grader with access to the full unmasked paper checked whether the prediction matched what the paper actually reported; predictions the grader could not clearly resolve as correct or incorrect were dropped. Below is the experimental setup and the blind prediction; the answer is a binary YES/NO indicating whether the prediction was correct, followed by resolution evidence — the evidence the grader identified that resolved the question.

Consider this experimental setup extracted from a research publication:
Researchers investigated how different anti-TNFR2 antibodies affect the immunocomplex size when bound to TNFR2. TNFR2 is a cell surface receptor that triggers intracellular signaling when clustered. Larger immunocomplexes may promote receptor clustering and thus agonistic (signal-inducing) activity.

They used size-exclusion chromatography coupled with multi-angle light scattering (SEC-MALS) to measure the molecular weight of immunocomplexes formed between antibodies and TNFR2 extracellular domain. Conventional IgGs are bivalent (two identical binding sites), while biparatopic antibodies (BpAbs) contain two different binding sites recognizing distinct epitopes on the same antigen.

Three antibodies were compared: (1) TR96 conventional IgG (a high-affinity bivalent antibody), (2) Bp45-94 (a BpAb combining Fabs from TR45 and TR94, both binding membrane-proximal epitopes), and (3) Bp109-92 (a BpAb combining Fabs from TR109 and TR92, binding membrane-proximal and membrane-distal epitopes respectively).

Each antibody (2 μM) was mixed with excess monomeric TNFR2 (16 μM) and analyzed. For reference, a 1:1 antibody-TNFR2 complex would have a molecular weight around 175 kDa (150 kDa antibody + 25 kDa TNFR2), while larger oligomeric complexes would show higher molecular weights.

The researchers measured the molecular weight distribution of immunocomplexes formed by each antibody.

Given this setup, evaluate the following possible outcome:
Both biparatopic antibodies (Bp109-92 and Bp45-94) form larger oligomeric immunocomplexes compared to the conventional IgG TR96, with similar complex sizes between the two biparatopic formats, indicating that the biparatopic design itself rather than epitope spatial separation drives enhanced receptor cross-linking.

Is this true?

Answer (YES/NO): NO